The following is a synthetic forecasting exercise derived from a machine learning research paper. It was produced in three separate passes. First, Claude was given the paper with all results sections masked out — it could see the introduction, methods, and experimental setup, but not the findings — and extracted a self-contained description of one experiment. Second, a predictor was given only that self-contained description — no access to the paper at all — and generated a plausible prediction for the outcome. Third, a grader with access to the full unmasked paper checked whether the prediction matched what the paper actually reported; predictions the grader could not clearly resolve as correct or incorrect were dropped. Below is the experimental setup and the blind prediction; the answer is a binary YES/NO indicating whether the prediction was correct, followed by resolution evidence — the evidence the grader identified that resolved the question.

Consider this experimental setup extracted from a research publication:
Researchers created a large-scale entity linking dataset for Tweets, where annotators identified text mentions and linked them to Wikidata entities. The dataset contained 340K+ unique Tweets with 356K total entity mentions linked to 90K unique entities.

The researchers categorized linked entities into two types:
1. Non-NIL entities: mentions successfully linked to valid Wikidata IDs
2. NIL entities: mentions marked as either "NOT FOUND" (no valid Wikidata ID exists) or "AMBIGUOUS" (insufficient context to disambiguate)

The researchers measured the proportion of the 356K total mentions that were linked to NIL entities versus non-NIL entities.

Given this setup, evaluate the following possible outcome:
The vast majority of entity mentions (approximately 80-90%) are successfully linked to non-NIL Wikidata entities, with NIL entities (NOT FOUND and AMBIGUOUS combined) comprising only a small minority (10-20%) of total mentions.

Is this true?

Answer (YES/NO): NO